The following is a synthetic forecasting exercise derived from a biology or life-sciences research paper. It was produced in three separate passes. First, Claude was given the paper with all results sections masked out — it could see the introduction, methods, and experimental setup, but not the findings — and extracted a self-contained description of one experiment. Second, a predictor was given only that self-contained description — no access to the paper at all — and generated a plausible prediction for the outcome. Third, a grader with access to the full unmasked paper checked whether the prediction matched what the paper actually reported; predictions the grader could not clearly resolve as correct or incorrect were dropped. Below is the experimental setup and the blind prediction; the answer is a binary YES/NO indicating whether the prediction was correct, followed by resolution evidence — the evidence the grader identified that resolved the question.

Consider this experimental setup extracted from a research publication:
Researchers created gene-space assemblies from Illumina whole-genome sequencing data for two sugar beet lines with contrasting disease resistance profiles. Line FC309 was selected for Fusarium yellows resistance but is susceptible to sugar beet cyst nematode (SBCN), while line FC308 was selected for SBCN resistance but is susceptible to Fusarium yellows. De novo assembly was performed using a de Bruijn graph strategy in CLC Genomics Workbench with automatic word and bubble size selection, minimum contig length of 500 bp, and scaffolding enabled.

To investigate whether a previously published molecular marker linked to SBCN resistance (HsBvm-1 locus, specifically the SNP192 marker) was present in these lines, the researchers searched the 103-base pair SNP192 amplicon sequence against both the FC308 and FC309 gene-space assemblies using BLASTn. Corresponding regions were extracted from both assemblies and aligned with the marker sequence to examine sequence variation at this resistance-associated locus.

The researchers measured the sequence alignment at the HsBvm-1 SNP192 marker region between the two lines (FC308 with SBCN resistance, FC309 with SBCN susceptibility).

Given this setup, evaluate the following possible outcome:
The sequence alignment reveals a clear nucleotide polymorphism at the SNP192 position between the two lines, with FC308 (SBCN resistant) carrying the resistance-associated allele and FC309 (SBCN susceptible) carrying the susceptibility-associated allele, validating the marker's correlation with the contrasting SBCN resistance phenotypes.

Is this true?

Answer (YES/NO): YES